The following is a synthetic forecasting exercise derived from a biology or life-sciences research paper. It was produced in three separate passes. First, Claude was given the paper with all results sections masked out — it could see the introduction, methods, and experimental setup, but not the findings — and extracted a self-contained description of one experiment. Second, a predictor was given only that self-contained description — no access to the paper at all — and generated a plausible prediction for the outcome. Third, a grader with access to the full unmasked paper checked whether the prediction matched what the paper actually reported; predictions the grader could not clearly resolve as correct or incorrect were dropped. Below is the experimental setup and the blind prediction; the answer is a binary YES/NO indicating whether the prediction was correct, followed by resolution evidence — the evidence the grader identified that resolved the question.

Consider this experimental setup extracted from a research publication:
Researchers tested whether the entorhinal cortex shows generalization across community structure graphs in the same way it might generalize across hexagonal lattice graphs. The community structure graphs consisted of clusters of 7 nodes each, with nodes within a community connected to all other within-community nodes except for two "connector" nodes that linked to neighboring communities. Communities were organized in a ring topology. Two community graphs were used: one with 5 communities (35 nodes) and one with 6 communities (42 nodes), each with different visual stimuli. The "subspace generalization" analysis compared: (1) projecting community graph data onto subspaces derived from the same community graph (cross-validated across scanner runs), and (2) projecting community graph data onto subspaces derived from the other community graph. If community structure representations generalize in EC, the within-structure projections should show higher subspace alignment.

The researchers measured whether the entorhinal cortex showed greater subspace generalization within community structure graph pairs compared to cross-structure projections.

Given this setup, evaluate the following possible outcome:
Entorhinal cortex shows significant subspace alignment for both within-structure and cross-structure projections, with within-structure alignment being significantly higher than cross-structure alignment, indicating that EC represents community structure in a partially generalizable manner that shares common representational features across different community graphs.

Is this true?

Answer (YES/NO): NO